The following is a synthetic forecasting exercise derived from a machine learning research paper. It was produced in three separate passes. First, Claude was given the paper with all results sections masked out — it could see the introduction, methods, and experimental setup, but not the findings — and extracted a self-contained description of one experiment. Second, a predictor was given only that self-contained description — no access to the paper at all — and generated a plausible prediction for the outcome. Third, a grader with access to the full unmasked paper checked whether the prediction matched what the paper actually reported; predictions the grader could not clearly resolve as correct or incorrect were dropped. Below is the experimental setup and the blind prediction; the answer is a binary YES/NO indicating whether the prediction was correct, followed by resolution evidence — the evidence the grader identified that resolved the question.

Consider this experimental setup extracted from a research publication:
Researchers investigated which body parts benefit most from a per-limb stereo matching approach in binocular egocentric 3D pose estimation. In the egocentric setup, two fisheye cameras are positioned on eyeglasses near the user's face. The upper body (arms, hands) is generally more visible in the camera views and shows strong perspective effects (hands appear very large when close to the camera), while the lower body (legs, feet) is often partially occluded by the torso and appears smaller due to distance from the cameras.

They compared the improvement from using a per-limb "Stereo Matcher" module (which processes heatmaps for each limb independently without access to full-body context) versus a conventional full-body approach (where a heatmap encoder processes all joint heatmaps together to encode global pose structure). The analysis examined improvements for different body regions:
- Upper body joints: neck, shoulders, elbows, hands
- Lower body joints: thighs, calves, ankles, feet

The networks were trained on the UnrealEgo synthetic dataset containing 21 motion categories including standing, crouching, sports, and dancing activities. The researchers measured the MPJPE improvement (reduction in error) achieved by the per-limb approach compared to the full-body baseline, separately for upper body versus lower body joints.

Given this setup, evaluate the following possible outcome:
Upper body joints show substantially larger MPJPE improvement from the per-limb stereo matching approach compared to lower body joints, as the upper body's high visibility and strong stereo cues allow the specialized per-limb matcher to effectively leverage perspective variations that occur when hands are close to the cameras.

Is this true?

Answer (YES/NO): YES